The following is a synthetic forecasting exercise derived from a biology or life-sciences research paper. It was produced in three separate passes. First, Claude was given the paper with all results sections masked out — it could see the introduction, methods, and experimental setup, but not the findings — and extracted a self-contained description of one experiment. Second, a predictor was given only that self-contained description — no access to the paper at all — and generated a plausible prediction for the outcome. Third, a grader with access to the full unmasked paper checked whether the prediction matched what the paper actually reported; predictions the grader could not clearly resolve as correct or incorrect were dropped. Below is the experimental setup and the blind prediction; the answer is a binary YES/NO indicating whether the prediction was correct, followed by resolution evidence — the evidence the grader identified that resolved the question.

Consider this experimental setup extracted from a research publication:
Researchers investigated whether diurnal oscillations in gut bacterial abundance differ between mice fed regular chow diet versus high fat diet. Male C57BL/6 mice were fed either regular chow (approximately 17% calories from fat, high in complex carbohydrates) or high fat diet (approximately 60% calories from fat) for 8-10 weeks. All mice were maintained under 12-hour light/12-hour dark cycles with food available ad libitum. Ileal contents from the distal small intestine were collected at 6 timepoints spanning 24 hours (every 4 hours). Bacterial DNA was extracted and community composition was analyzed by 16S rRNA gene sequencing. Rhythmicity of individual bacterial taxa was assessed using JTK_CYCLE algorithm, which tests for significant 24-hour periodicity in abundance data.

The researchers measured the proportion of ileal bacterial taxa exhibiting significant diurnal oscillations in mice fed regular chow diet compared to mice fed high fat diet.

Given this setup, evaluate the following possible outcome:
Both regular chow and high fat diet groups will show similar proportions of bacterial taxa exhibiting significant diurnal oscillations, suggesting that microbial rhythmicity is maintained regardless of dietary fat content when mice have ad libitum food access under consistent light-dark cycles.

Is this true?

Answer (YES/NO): NO